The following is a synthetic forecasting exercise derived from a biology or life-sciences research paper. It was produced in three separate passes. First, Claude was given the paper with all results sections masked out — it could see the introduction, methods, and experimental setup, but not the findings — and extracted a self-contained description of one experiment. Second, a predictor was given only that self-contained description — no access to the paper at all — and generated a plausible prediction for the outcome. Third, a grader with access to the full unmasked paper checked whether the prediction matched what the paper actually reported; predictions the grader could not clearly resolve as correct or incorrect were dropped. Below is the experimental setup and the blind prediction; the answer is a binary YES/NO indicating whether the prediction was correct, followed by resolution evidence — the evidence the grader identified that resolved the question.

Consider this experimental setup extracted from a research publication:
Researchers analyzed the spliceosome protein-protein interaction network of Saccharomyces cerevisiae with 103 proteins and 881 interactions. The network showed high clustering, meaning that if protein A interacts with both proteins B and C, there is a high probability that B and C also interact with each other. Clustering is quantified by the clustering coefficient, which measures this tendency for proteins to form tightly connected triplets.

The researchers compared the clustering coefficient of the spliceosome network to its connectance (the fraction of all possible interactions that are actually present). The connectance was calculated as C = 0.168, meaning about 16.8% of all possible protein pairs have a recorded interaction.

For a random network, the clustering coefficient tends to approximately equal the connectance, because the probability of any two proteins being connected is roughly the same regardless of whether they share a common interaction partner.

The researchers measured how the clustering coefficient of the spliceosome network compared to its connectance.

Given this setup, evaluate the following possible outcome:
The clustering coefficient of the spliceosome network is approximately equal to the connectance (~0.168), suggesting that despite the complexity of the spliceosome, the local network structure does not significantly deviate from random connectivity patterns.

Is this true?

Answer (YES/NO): NO